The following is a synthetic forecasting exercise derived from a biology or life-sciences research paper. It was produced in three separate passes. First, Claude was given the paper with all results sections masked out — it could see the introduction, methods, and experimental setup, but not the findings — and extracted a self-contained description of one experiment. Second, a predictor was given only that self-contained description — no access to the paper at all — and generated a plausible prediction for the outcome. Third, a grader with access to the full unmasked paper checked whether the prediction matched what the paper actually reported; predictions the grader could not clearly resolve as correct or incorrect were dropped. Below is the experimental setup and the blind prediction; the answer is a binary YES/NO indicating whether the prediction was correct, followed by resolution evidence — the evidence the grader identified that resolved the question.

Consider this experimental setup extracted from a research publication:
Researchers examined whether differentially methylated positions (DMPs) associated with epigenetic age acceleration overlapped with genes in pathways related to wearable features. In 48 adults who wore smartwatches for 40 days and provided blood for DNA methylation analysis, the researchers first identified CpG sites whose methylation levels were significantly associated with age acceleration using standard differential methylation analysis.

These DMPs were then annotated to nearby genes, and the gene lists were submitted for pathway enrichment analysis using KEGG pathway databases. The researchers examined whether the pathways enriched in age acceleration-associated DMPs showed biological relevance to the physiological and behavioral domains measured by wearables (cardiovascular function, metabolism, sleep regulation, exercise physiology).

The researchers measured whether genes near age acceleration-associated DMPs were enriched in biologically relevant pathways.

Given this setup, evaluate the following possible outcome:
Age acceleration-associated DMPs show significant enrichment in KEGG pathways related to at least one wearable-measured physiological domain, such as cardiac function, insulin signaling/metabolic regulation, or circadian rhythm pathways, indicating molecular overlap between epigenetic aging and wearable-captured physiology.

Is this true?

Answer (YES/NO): YES